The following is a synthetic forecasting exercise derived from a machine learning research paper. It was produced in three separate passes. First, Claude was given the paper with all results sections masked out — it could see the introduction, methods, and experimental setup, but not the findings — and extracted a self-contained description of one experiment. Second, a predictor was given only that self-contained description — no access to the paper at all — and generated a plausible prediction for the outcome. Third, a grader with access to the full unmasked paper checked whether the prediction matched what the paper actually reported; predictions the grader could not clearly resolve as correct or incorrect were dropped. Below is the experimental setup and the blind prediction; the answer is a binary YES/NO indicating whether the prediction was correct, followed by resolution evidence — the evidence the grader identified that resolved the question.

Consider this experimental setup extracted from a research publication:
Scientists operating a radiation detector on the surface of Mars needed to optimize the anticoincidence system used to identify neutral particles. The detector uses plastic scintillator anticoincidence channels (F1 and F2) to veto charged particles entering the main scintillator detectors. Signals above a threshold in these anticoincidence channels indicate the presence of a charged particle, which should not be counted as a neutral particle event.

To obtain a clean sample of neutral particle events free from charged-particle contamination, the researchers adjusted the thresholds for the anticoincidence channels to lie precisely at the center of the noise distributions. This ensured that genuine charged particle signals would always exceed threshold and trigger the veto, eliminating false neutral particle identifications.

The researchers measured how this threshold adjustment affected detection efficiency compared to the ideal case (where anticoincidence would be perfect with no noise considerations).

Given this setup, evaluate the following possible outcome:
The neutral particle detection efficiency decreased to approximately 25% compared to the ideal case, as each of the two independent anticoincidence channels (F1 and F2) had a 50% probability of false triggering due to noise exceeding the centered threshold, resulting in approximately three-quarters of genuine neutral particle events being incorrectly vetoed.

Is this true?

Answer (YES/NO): YES